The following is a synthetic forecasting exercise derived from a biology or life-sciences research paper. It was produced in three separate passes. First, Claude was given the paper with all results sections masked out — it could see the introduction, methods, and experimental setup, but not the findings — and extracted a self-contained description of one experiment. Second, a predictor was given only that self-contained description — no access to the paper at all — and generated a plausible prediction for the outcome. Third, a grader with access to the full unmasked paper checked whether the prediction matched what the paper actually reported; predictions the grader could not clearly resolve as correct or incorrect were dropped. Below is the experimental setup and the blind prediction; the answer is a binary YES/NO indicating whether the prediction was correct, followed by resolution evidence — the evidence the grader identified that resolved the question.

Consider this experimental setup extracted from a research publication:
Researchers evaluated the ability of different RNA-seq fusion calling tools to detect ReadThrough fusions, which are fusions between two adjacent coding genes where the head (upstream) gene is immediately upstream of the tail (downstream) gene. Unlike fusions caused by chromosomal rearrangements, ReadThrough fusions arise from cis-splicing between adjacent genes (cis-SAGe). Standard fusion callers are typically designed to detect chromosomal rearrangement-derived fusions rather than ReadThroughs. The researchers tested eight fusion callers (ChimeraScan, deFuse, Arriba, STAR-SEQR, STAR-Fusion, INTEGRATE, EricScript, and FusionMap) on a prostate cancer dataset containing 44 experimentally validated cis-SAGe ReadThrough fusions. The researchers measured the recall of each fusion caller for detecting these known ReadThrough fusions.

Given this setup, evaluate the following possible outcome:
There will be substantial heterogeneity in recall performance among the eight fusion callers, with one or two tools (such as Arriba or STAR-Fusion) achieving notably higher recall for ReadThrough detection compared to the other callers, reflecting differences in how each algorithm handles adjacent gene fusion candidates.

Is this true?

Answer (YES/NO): NO